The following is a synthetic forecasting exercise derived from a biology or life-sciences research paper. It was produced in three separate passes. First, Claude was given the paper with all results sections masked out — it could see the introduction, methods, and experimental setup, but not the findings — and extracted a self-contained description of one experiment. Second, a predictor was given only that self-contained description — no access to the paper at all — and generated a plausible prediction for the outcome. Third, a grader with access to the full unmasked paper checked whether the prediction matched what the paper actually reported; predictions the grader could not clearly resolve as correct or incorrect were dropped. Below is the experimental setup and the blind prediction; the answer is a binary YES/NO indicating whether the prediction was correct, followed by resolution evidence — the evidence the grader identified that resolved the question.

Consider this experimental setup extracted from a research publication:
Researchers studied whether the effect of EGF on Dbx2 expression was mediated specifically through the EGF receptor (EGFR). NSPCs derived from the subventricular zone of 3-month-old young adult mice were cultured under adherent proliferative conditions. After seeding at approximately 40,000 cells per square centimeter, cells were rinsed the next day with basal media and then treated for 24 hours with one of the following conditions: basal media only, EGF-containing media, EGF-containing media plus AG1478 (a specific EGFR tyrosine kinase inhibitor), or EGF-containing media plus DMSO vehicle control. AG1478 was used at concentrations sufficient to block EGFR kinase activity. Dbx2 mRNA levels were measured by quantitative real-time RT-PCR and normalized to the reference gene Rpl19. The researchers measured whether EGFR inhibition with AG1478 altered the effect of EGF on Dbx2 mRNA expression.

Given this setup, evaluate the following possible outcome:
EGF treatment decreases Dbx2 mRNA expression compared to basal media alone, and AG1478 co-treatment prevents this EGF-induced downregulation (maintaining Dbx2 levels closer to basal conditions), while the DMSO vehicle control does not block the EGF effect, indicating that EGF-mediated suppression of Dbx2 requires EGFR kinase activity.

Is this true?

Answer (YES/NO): YES